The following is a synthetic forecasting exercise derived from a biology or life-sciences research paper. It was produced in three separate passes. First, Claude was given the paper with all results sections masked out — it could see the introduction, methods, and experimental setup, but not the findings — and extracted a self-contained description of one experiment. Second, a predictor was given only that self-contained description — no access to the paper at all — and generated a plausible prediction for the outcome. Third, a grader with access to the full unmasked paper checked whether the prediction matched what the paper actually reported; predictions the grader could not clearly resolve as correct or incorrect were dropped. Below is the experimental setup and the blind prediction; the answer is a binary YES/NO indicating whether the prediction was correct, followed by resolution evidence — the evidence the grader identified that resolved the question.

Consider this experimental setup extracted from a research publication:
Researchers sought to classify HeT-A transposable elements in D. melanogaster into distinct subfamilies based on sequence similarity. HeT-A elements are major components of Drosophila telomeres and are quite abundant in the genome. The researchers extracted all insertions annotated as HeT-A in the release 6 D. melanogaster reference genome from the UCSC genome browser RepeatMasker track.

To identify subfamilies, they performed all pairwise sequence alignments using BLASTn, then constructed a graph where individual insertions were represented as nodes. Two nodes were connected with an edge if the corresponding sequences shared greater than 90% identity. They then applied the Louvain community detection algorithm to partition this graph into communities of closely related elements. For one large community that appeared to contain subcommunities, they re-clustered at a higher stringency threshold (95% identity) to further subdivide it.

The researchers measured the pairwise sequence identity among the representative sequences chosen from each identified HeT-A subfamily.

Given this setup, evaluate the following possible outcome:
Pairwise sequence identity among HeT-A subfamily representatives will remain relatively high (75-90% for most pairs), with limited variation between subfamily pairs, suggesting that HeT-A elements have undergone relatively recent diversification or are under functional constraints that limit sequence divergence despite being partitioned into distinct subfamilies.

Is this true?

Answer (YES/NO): NO